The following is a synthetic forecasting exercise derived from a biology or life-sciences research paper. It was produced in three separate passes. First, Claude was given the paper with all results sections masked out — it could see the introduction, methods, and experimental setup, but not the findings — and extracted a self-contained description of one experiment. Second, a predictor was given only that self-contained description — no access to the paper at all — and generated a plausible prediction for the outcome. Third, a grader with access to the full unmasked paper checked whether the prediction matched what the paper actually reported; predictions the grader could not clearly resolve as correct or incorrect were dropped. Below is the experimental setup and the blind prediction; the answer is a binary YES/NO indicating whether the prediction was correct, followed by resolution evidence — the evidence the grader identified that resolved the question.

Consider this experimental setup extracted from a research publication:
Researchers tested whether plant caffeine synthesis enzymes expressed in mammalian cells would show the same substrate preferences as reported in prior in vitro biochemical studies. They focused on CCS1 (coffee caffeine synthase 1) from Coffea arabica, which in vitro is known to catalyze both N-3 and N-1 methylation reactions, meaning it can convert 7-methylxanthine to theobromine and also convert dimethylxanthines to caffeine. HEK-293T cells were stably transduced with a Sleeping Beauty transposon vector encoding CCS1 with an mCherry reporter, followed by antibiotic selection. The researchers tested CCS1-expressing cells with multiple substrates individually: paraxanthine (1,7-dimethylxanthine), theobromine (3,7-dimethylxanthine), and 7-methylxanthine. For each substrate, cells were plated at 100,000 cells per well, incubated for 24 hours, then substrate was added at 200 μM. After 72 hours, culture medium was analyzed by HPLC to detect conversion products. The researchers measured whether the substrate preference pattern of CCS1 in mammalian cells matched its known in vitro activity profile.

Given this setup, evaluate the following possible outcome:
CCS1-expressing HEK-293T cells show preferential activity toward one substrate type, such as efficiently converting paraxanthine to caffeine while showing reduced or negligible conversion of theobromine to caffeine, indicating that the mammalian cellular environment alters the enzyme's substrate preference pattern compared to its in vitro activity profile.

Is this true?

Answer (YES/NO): NO